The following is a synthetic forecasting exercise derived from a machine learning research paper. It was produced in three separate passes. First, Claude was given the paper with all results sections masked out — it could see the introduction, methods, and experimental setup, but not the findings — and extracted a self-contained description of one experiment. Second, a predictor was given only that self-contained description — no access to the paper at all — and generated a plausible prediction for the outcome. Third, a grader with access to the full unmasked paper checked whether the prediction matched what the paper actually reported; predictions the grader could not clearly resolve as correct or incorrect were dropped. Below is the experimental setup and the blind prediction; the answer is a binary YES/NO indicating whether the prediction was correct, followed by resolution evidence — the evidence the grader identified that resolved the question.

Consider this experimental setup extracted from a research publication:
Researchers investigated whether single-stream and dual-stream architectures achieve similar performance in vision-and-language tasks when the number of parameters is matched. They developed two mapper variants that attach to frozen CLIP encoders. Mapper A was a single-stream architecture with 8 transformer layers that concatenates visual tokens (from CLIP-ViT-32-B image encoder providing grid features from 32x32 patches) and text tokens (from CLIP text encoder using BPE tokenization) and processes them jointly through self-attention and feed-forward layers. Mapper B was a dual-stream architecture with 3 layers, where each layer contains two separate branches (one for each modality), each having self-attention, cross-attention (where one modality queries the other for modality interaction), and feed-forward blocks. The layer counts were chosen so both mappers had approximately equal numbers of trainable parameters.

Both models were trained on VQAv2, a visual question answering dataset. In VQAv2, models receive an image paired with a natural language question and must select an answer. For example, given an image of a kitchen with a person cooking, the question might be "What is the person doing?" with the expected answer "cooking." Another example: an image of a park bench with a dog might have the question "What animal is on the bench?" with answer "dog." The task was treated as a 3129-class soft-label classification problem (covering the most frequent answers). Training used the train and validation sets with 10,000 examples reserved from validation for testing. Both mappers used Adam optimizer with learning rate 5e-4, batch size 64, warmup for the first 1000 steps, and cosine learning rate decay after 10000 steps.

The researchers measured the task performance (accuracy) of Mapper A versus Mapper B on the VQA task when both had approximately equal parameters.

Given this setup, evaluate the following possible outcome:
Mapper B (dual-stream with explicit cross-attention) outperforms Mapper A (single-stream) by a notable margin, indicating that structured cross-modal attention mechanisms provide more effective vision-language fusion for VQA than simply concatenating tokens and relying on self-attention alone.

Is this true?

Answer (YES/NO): NO